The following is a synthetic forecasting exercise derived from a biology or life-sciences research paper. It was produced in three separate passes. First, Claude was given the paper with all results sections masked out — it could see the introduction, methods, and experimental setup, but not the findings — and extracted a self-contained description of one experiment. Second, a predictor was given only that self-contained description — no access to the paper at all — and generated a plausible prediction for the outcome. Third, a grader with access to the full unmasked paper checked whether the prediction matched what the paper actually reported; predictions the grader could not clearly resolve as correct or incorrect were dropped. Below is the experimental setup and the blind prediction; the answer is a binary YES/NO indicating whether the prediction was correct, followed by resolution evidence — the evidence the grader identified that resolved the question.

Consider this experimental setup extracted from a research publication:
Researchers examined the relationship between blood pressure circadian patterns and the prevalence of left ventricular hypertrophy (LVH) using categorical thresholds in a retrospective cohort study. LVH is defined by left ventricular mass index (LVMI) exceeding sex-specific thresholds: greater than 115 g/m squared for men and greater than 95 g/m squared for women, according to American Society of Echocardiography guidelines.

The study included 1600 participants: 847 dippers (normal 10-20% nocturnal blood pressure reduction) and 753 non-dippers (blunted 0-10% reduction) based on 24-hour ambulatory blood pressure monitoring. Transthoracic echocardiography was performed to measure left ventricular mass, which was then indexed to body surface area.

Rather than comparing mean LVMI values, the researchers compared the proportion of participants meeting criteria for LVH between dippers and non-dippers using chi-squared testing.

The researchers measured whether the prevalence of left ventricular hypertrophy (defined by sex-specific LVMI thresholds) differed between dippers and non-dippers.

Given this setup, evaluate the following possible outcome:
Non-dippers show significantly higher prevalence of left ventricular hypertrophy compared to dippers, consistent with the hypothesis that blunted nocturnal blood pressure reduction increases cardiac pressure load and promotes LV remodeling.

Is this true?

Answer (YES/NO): YES